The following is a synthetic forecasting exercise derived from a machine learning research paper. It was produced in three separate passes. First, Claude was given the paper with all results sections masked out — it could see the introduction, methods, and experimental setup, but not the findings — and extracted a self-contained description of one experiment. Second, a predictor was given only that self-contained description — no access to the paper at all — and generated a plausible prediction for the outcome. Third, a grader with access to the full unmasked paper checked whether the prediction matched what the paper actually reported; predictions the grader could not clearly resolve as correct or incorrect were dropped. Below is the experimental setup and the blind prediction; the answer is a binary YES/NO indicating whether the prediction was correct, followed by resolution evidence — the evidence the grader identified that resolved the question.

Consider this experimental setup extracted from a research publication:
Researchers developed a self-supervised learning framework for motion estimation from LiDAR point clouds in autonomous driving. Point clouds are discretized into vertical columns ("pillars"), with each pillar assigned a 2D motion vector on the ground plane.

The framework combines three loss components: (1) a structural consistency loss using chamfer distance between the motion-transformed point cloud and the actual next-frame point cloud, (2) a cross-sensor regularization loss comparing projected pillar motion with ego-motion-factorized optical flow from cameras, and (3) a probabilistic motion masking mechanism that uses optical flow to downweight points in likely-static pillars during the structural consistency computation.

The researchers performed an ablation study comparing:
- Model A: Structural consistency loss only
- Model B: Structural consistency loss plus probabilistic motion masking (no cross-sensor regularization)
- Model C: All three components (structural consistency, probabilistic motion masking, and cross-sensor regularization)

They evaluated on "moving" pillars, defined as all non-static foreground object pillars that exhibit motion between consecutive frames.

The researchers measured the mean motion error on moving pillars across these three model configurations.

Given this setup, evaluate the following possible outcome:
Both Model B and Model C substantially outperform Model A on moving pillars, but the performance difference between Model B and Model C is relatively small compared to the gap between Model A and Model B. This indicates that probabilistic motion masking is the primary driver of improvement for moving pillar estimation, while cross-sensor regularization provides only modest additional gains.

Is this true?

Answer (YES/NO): NO